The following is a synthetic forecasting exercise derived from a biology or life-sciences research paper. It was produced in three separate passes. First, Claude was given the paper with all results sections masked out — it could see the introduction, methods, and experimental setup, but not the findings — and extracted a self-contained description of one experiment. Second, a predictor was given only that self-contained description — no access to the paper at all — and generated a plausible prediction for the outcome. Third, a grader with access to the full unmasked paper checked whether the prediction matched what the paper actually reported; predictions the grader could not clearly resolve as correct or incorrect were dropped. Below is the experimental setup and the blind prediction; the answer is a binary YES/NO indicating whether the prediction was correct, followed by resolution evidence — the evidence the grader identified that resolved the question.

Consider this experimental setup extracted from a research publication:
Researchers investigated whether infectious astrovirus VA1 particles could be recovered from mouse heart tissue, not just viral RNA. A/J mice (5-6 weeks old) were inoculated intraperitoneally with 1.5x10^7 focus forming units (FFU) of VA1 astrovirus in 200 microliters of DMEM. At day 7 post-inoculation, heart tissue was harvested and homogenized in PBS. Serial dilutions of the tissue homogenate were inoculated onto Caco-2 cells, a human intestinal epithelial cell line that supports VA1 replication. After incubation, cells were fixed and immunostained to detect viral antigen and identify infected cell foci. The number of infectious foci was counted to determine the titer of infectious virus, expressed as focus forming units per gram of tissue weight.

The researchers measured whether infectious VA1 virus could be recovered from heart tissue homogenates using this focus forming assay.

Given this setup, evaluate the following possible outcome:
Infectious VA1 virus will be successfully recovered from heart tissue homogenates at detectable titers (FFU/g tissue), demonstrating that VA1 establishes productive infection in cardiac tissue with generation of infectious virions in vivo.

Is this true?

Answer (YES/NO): YES